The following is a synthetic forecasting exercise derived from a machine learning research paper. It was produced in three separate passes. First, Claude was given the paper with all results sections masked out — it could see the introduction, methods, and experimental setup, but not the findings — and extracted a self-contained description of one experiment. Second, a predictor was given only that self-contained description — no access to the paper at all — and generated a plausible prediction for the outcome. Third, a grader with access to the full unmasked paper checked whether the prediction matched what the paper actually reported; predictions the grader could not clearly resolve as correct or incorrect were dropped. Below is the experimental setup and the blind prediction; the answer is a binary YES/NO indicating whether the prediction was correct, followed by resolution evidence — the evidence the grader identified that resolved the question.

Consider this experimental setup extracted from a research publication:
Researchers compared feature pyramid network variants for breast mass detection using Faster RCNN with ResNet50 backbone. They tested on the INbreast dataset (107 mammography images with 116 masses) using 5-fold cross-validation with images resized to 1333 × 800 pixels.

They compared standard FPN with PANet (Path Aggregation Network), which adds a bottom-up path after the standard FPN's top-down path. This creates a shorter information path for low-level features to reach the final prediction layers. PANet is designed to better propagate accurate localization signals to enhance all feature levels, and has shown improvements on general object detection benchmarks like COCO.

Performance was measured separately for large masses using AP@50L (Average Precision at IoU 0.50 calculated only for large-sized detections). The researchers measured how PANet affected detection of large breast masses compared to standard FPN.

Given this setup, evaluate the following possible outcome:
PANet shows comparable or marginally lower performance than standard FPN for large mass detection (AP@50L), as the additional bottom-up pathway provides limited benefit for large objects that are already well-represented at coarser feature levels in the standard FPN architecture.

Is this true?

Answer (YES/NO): YES